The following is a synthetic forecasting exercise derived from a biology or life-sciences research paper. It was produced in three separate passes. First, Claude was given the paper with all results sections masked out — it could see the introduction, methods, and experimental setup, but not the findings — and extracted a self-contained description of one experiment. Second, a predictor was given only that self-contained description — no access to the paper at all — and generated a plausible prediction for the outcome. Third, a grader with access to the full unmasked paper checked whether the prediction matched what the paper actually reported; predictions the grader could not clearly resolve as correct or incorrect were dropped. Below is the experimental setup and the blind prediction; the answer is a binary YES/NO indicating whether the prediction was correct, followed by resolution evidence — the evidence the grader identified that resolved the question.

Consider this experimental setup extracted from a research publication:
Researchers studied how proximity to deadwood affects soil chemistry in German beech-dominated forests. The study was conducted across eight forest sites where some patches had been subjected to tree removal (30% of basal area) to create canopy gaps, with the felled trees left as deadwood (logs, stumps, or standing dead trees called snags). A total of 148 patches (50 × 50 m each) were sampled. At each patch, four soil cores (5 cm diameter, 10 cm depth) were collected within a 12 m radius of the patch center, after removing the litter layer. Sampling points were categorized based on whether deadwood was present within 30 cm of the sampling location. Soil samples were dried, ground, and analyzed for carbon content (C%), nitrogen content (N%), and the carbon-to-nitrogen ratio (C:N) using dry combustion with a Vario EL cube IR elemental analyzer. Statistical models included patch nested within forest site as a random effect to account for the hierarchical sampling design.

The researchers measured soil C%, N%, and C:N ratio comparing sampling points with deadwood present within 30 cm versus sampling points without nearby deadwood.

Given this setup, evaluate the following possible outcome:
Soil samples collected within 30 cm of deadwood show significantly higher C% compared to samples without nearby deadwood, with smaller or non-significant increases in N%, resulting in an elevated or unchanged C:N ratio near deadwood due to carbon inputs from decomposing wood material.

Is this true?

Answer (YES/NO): NO